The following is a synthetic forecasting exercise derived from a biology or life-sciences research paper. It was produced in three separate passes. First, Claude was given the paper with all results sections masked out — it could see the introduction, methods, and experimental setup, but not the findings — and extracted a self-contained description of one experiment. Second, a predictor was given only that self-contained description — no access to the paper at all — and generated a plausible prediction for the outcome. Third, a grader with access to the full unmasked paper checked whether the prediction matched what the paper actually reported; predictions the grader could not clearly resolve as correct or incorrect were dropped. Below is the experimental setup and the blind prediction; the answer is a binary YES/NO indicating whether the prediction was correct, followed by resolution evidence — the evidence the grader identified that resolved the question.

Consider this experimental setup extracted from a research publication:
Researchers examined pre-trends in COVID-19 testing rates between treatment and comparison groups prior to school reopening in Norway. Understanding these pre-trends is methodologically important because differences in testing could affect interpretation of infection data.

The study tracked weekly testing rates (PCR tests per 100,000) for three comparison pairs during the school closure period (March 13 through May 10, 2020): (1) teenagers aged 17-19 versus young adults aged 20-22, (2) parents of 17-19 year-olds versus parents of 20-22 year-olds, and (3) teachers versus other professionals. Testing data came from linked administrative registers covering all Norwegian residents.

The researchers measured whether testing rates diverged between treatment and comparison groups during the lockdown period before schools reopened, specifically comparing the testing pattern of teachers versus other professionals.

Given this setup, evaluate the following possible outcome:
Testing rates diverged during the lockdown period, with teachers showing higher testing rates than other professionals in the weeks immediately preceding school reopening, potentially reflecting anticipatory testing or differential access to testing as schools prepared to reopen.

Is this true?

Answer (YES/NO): YES